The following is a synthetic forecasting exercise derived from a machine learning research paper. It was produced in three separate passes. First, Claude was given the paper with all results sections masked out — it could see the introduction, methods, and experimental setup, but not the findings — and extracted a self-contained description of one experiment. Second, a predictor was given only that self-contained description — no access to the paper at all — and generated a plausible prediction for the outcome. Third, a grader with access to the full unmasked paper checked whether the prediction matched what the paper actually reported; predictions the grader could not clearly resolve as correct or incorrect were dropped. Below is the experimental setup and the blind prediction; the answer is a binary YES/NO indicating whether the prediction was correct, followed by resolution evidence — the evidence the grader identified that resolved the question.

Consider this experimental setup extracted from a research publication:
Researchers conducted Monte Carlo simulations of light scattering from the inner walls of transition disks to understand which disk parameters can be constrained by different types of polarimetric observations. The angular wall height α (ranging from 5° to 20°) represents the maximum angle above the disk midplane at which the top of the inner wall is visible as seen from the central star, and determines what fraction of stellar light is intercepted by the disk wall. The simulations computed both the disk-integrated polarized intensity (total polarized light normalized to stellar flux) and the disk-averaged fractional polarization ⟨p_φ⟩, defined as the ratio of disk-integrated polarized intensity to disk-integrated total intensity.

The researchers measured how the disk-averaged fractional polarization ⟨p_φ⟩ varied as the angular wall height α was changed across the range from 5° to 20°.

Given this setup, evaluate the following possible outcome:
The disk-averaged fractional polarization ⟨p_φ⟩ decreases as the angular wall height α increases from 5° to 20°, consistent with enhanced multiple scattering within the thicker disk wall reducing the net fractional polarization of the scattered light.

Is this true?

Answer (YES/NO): NO